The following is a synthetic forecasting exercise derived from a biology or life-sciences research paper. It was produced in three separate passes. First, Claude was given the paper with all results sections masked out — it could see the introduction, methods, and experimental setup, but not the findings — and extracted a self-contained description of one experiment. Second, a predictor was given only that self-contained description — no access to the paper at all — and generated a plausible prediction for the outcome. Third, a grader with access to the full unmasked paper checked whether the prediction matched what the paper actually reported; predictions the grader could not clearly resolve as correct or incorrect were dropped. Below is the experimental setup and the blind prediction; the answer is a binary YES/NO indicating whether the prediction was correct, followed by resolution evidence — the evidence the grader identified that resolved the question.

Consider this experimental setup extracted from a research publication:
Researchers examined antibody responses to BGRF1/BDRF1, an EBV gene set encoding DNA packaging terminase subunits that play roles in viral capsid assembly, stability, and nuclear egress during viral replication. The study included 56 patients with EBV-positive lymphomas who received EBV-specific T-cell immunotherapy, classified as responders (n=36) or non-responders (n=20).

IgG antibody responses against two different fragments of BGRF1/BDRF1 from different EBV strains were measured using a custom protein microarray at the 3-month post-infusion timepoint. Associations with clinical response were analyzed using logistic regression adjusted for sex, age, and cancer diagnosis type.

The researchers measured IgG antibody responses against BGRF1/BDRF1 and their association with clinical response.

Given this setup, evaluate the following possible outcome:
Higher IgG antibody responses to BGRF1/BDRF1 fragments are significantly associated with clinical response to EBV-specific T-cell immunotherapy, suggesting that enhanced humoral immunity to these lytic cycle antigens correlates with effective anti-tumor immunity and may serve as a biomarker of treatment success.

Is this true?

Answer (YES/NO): NO